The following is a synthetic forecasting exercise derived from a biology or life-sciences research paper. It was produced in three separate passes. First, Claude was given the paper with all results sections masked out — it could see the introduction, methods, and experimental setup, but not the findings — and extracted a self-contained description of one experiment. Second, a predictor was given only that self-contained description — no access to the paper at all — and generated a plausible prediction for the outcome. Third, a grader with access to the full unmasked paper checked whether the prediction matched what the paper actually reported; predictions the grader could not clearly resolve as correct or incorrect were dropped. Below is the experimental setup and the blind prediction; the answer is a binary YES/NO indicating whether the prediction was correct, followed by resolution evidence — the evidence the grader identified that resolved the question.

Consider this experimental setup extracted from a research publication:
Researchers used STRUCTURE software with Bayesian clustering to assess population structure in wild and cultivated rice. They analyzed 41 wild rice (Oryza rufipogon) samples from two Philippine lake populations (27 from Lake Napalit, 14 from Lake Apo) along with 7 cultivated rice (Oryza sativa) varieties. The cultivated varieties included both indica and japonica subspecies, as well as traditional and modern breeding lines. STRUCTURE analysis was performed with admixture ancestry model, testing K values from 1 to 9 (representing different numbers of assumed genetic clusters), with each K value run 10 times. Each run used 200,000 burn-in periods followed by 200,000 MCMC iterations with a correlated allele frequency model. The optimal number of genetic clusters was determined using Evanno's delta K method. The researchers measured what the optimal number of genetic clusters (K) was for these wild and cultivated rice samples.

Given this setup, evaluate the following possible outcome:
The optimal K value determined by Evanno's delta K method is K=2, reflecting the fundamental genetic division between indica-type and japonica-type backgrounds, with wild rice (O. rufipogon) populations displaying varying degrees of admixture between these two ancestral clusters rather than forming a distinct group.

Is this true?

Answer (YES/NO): NO